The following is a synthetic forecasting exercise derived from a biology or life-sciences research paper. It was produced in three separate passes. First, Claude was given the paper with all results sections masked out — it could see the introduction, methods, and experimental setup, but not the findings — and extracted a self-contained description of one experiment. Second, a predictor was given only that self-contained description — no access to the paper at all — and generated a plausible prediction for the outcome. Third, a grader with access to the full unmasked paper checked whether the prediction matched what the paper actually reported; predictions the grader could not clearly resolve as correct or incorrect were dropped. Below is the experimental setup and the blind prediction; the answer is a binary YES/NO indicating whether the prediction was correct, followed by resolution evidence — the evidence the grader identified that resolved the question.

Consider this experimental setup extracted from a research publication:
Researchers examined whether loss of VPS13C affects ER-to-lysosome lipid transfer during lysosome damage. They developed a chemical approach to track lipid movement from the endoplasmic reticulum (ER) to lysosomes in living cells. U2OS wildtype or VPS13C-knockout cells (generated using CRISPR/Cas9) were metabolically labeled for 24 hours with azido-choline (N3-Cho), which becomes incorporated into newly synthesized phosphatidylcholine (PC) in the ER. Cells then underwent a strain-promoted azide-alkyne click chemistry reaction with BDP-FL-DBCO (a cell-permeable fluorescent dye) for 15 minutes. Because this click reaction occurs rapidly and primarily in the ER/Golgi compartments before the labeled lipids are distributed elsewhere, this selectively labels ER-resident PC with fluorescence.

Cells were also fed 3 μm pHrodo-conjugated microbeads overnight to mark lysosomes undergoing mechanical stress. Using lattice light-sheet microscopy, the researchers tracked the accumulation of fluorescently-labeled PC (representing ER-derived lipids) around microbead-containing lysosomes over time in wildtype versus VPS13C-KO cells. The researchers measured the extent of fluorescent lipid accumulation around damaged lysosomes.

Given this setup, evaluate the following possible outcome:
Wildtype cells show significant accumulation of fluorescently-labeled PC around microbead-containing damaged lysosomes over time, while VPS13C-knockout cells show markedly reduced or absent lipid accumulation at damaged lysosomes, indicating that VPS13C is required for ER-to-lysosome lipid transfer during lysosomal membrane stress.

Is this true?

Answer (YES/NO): YES